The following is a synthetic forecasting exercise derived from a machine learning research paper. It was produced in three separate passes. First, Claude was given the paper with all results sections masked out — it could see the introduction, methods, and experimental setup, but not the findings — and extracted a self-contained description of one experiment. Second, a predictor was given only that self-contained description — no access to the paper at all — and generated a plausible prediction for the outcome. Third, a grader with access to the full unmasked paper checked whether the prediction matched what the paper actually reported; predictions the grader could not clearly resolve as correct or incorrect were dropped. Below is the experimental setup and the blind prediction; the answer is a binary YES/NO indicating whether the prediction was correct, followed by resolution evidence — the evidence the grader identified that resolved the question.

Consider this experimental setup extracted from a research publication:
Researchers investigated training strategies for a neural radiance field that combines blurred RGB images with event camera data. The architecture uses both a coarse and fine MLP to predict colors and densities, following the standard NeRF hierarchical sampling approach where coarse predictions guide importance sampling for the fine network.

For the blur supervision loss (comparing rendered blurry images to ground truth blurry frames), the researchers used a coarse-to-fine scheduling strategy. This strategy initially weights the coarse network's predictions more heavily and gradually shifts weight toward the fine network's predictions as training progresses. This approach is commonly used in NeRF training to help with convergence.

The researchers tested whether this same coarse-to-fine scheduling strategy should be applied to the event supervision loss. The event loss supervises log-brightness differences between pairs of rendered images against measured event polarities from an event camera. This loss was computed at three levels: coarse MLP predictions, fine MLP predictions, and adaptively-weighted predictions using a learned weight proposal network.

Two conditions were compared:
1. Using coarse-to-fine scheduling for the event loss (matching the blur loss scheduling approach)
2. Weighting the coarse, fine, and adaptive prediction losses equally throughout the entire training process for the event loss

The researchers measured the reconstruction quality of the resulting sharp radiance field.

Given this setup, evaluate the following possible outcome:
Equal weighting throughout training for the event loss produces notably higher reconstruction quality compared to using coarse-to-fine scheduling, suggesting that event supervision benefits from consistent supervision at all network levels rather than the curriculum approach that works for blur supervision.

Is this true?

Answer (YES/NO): NO